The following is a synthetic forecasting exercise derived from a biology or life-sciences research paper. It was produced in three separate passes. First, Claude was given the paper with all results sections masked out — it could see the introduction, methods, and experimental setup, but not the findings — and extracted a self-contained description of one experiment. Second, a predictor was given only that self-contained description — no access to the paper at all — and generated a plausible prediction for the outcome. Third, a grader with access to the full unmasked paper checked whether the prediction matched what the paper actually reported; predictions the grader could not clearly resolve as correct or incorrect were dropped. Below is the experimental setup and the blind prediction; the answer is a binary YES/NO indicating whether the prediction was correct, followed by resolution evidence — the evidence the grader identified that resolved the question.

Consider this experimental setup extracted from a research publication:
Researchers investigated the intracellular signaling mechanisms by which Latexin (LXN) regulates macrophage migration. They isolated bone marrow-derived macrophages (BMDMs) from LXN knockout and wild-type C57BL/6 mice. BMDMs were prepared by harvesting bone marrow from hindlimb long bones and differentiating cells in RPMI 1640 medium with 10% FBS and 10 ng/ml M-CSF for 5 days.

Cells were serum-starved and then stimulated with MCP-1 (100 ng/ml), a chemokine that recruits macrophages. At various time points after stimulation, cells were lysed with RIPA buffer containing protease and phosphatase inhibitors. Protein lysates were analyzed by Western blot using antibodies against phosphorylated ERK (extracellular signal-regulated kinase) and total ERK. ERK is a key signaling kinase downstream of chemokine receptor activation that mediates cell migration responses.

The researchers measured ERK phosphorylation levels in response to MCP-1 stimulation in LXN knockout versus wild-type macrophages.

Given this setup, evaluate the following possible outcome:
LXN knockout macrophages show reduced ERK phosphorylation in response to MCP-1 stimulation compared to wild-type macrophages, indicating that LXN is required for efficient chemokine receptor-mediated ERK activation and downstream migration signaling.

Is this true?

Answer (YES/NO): YES